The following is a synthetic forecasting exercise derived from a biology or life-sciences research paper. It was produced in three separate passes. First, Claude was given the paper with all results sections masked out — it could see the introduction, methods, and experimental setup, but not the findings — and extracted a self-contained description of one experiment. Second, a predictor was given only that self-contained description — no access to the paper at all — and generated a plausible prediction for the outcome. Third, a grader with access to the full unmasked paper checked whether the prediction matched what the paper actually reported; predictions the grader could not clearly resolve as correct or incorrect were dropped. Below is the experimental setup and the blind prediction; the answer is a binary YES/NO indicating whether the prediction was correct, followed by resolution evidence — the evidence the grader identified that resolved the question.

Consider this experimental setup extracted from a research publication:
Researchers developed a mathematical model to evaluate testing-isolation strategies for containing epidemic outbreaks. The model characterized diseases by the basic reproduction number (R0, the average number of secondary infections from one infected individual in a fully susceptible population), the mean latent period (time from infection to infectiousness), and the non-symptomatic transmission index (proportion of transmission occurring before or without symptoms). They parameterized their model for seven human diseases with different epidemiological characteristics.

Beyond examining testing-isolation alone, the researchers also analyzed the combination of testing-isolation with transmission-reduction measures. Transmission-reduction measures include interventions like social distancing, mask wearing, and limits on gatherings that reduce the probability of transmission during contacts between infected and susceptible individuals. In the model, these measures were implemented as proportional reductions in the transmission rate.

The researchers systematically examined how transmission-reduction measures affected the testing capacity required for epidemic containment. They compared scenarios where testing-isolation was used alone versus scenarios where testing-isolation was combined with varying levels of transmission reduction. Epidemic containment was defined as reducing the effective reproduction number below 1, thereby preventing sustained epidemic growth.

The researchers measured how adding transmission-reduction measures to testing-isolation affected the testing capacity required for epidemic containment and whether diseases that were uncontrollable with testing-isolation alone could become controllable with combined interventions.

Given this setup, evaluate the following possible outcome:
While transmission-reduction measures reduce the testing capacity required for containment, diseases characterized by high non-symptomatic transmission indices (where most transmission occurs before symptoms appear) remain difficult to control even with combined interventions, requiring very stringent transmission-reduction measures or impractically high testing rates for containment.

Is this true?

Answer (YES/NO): NO